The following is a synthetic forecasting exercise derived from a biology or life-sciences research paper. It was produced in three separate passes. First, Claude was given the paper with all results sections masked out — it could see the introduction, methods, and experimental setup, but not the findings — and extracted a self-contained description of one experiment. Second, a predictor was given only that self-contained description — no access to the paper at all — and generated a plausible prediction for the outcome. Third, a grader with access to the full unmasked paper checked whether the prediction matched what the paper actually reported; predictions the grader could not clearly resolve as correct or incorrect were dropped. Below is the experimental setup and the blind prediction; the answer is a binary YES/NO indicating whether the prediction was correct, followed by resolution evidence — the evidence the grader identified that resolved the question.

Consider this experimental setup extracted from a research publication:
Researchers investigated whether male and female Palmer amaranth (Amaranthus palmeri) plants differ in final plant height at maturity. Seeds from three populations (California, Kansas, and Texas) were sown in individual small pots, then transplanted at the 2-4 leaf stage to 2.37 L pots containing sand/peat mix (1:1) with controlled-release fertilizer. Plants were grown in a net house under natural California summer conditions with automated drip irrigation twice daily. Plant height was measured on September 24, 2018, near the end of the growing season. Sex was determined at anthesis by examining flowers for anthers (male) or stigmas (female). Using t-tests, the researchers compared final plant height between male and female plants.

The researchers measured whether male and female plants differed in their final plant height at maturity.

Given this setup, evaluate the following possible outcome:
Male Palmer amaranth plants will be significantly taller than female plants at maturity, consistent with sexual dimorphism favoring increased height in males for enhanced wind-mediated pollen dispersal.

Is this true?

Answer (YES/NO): NO